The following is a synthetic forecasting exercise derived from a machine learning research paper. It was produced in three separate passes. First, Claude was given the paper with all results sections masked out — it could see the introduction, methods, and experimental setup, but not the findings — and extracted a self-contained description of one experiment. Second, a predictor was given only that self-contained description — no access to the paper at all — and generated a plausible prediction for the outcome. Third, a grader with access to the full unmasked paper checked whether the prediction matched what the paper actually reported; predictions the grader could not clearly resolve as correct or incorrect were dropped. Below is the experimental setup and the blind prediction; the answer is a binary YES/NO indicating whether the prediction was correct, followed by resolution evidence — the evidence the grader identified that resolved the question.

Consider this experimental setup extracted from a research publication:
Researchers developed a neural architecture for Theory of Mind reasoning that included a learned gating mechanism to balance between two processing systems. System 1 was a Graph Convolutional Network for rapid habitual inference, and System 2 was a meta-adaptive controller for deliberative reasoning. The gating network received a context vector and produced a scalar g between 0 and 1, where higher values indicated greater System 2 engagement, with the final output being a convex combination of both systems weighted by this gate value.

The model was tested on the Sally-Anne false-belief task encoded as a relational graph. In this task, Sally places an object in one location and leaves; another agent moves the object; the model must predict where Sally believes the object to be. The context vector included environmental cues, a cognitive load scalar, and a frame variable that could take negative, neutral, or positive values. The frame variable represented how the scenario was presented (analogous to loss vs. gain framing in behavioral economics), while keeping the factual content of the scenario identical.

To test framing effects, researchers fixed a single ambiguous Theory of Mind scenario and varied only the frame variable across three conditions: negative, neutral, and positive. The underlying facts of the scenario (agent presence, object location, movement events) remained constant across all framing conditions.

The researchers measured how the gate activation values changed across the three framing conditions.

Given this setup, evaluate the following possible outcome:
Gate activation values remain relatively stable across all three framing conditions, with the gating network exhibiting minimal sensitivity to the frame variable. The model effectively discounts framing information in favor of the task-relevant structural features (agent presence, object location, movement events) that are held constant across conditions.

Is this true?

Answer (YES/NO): NO